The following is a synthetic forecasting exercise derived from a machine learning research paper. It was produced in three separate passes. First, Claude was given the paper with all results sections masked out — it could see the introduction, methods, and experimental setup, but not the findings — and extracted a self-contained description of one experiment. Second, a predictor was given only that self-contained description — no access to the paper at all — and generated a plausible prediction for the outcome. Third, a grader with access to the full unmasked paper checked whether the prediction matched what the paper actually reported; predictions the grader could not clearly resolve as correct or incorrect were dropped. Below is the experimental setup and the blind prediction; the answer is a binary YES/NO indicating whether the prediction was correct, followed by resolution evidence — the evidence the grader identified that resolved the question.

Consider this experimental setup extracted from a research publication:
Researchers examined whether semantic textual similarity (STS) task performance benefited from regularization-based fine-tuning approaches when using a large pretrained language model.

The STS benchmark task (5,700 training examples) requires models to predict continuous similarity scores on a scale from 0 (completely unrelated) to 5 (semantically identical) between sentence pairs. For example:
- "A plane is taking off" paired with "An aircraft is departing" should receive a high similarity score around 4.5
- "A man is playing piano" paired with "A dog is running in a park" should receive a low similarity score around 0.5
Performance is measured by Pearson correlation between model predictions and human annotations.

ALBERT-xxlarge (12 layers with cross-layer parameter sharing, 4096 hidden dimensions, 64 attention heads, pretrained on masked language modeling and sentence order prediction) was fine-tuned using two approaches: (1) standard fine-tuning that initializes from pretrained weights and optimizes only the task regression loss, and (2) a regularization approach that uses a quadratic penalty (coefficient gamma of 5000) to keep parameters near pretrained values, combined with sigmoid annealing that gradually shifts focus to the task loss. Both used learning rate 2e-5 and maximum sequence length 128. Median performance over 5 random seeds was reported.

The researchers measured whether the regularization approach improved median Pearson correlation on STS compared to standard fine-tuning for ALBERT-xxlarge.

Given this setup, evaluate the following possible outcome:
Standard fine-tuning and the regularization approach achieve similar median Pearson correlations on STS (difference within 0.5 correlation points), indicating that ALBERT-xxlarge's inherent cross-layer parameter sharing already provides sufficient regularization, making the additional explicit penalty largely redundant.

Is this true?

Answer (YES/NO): YES